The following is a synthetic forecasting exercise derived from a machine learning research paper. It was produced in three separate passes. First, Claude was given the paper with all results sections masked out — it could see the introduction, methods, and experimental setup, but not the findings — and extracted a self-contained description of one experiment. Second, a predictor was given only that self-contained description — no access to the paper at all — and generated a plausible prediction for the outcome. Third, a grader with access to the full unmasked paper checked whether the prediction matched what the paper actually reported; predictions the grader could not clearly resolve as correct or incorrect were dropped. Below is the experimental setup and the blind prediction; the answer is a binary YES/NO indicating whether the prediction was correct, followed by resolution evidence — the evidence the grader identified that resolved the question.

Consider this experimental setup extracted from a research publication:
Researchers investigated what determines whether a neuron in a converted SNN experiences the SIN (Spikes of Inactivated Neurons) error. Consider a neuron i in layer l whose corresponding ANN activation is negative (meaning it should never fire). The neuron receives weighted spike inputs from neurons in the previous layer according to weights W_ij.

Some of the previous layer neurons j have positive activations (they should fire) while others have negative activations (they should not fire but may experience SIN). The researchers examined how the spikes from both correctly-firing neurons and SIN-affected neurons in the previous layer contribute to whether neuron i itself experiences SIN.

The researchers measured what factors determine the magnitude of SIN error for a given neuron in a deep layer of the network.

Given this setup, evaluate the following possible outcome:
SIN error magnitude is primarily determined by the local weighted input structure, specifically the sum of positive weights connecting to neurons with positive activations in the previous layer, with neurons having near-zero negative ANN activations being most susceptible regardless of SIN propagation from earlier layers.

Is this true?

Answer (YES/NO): NO